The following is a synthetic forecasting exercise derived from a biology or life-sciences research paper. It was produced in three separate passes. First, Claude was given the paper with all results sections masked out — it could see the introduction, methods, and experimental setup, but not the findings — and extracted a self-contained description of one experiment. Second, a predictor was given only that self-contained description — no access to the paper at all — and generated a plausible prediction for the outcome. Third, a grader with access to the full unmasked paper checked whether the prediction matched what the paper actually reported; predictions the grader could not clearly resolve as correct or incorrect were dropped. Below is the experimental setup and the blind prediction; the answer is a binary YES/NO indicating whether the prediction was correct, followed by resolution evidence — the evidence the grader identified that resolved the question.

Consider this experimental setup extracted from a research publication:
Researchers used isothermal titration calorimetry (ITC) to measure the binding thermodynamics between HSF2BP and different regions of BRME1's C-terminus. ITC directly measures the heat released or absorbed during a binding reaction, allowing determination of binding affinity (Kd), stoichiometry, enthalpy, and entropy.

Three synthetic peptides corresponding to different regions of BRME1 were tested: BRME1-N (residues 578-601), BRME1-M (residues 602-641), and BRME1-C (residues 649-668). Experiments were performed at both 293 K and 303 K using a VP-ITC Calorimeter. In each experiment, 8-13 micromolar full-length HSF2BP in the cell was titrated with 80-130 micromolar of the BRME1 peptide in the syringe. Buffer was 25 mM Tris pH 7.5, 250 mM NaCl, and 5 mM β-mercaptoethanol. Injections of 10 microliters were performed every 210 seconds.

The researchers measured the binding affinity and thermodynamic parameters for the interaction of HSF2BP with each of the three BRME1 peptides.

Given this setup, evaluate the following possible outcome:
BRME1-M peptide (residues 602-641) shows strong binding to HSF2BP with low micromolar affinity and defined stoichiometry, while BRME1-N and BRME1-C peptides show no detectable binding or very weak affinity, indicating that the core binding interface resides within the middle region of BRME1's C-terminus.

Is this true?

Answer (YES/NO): NO